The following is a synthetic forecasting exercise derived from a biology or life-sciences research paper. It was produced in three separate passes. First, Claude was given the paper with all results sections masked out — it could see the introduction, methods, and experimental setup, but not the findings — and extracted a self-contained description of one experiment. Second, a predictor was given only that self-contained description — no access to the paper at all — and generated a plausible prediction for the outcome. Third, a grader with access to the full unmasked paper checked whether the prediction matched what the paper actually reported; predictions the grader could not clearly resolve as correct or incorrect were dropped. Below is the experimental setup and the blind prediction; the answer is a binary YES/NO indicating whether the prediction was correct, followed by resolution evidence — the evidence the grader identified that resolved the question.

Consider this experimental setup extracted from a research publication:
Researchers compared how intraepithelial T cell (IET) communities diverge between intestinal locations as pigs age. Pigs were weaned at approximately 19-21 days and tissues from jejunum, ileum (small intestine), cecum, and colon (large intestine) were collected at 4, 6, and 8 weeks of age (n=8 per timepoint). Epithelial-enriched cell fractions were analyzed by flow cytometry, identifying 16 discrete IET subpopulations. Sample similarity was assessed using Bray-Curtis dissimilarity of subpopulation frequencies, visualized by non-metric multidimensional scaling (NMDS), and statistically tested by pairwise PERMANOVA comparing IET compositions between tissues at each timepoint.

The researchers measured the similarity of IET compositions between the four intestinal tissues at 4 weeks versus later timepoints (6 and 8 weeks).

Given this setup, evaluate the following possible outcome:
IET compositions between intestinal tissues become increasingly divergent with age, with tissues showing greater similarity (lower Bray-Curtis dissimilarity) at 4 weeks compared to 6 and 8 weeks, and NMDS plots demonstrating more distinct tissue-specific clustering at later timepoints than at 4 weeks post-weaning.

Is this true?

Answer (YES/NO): YES